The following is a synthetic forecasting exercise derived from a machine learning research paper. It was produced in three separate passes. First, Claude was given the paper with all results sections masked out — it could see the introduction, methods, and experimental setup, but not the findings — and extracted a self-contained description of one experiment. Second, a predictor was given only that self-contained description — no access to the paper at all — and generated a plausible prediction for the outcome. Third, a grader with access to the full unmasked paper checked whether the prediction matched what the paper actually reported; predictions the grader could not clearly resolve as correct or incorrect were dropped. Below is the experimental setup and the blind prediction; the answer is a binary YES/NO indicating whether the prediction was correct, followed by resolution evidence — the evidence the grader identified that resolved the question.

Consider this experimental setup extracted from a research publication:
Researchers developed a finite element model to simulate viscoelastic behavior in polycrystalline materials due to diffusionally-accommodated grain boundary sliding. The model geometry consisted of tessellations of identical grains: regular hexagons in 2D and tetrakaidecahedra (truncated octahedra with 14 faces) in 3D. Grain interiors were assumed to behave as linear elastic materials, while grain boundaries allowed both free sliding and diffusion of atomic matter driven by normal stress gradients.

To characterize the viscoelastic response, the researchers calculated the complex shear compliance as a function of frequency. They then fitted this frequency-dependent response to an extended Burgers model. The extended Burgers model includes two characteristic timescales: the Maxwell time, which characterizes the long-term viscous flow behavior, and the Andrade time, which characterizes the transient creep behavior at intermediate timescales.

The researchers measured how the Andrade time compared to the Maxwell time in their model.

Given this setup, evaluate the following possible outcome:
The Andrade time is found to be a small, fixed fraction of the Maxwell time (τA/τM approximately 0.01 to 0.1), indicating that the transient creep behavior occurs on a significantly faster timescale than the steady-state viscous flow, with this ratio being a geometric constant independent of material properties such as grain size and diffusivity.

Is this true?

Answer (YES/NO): NO